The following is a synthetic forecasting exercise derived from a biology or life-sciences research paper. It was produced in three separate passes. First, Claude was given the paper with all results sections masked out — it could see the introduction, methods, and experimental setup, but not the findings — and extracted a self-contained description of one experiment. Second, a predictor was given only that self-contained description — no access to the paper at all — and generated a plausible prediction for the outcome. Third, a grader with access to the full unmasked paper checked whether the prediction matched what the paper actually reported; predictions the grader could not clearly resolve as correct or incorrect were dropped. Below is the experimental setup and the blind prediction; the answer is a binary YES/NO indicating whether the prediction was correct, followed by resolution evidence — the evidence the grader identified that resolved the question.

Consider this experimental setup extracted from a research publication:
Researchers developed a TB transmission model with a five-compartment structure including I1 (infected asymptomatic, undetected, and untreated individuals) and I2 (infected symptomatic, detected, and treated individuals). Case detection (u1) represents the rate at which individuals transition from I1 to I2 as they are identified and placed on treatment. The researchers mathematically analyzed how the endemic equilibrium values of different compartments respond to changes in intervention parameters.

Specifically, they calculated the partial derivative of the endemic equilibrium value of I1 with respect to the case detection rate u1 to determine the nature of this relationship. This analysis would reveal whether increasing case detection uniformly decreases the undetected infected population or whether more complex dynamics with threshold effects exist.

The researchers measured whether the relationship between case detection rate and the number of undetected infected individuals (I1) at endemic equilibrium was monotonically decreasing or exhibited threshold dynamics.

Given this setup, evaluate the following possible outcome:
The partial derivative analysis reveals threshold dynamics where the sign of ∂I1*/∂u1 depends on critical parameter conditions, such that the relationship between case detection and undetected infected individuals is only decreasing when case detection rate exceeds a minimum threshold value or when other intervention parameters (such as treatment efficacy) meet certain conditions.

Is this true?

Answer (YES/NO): NO